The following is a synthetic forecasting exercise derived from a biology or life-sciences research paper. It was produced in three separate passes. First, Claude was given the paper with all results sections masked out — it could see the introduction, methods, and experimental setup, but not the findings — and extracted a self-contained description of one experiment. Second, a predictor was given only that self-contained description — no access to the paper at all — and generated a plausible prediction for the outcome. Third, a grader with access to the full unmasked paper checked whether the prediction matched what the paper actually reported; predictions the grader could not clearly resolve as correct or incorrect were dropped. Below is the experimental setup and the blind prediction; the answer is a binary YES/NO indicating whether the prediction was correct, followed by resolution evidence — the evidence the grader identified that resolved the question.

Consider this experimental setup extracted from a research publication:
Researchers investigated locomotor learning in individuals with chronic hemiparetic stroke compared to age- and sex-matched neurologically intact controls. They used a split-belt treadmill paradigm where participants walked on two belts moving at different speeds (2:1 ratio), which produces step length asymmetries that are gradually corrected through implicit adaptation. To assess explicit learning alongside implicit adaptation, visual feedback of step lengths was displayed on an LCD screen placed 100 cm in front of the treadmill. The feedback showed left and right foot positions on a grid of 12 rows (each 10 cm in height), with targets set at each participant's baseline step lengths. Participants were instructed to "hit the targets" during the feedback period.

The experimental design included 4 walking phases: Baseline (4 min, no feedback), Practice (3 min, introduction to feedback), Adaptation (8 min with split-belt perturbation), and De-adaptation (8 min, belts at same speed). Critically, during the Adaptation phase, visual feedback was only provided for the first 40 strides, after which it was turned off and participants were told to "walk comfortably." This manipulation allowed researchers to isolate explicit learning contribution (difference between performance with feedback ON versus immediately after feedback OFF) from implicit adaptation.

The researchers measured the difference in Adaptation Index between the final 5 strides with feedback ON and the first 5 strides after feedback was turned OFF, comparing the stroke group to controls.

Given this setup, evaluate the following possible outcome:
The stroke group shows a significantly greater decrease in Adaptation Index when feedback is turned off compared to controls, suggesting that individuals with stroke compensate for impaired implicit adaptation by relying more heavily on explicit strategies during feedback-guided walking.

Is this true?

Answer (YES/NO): NO